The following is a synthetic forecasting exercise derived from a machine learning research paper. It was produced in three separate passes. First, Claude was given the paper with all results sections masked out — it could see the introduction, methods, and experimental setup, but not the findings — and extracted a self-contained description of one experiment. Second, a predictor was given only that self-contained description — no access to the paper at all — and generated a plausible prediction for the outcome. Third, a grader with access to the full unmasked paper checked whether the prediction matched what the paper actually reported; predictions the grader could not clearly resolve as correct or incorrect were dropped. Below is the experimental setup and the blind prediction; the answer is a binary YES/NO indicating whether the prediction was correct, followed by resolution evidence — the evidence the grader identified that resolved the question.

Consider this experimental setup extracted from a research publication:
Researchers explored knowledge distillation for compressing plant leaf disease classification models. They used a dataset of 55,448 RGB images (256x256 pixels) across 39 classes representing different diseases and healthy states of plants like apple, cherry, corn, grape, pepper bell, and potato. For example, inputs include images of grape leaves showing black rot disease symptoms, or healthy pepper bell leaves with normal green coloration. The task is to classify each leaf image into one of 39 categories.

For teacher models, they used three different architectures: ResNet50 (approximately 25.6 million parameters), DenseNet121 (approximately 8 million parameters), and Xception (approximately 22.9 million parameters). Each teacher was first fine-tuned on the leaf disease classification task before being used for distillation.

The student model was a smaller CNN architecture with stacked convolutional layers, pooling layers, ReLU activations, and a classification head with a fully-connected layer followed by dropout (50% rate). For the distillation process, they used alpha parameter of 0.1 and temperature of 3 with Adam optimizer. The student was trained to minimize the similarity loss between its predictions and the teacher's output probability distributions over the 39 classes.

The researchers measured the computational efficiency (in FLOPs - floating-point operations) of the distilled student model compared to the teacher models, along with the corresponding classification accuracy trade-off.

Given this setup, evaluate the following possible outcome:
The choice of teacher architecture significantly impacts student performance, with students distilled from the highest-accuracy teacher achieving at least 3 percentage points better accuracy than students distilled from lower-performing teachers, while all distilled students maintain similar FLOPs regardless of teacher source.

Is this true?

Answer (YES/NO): NO